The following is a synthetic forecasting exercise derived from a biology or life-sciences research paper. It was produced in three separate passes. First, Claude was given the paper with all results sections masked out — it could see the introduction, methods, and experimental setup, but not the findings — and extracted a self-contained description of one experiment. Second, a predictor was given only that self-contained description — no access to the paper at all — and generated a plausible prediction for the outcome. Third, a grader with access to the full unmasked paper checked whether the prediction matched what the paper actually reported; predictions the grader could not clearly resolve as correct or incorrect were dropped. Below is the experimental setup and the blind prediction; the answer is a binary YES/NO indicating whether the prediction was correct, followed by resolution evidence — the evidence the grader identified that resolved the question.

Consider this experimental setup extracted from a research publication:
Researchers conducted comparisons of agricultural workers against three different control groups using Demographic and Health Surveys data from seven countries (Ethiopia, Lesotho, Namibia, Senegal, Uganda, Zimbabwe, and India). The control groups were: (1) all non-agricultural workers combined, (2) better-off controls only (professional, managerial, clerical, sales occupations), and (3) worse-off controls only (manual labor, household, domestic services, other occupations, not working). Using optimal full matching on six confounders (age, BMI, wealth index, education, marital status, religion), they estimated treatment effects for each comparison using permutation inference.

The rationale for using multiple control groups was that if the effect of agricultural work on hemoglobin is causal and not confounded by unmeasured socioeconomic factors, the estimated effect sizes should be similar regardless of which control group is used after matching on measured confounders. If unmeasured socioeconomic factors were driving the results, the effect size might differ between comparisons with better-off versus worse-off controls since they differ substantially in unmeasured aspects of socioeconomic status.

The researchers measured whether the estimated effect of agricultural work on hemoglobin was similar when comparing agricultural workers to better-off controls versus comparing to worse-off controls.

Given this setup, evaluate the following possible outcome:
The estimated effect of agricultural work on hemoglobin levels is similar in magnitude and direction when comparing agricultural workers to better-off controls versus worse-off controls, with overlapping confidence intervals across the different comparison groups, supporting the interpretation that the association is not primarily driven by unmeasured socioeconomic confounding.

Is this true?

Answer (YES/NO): NO